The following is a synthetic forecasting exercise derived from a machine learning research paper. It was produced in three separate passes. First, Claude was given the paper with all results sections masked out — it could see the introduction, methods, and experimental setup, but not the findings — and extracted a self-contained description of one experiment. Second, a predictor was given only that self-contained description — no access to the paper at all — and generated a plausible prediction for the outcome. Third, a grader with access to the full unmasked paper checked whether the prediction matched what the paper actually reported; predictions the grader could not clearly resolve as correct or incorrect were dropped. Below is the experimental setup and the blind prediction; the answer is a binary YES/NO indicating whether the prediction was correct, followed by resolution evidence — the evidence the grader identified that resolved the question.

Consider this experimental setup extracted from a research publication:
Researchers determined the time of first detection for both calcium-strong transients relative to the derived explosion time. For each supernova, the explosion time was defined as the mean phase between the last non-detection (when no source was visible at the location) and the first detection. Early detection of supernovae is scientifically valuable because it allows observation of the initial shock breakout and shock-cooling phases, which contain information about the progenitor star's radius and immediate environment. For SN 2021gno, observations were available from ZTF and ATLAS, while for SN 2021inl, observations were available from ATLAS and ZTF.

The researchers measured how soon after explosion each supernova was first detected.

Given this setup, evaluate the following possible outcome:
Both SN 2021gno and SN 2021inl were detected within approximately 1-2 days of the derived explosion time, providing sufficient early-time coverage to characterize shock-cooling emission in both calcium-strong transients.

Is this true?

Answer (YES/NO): YES